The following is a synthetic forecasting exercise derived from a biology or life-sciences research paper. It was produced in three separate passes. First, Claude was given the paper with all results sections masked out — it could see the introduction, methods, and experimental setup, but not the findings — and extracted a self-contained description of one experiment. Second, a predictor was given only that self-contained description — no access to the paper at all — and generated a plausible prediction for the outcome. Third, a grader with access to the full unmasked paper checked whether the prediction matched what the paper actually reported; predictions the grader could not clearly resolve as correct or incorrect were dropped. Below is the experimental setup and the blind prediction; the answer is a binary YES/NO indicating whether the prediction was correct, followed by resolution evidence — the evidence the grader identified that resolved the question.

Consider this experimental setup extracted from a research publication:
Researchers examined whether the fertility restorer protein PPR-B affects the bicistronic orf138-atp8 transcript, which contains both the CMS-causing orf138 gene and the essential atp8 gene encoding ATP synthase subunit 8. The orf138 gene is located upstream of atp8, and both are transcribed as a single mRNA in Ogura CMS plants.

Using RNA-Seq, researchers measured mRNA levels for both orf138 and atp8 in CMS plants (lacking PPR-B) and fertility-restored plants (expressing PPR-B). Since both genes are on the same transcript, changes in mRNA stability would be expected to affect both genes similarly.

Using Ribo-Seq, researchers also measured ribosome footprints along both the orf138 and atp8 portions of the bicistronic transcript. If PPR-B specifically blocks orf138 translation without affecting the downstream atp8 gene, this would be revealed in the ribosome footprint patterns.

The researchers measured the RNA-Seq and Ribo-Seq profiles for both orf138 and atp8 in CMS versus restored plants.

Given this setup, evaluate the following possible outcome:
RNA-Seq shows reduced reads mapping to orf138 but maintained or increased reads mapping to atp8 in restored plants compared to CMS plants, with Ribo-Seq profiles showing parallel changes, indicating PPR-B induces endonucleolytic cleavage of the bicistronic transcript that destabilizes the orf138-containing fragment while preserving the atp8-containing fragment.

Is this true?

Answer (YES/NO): NO